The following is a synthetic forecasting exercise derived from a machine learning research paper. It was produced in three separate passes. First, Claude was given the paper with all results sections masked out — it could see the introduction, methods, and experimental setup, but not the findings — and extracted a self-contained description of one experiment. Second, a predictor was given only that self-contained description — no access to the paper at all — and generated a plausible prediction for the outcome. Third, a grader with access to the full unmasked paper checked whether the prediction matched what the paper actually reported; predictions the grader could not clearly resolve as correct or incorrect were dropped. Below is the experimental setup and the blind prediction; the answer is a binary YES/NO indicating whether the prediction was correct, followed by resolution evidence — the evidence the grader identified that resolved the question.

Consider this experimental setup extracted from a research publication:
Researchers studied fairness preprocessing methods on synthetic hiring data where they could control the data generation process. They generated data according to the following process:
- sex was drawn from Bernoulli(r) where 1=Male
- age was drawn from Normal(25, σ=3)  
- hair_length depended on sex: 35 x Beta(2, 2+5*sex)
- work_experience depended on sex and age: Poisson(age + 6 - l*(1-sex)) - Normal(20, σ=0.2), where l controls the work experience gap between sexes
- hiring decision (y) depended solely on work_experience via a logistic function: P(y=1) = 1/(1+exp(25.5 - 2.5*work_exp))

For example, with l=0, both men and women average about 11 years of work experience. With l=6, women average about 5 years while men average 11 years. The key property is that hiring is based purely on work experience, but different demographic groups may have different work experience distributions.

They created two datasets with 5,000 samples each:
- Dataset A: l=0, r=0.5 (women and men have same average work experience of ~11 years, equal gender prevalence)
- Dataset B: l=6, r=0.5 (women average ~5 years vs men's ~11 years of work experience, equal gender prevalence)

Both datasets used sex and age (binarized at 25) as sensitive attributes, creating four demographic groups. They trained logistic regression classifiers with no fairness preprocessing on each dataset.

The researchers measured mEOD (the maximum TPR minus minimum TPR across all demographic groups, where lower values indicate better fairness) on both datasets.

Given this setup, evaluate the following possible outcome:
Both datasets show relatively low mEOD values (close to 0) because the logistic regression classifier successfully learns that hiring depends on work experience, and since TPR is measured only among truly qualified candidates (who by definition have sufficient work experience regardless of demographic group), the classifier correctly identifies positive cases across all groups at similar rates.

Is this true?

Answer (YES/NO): NO